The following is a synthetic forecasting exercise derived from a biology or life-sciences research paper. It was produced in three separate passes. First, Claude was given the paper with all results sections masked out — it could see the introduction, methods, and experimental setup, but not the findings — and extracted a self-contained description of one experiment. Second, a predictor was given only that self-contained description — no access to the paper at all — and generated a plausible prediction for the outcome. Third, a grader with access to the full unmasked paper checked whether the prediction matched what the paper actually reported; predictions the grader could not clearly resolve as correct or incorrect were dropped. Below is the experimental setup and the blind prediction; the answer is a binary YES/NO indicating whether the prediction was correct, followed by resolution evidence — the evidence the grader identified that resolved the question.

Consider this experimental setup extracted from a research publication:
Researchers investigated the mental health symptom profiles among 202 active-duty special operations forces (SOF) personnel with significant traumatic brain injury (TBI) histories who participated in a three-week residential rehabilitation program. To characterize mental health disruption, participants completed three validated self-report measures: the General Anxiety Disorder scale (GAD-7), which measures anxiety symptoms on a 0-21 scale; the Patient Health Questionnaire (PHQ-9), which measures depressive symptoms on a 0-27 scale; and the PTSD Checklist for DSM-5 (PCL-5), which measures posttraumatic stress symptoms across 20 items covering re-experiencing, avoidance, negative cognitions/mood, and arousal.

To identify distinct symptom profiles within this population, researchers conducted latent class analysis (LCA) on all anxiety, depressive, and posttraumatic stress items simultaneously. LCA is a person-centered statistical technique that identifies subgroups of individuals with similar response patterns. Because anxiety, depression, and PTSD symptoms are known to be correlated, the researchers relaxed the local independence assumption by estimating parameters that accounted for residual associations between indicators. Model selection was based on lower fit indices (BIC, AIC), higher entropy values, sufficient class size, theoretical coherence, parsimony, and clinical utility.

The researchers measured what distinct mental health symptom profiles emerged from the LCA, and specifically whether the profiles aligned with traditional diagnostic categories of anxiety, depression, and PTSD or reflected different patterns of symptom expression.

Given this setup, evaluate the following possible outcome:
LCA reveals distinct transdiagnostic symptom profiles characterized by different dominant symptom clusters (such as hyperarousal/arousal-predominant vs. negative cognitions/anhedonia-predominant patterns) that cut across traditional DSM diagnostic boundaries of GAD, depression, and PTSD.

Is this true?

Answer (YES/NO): YES